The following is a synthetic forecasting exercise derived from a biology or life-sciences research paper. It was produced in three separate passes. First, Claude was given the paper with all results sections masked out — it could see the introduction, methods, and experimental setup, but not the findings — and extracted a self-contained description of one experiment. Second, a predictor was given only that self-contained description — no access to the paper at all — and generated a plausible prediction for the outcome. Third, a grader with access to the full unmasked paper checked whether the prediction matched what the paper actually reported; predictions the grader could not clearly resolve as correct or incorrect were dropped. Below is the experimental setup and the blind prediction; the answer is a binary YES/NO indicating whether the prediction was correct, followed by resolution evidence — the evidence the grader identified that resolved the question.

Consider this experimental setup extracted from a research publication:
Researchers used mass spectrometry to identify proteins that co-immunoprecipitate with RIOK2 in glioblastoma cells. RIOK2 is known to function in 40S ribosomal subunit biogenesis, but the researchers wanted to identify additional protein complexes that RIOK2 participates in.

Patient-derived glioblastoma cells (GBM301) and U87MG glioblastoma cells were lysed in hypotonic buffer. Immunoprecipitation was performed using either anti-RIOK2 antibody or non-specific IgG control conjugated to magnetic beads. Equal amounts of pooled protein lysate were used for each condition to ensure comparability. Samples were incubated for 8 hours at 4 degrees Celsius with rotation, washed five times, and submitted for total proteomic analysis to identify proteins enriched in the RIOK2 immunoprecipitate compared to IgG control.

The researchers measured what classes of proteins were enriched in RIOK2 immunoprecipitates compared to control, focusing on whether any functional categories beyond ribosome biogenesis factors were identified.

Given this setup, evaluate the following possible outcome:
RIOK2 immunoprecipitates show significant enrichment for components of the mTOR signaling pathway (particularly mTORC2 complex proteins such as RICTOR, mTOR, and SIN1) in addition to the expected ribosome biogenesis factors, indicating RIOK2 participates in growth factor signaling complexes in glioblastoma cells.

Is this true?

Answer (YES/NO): NO